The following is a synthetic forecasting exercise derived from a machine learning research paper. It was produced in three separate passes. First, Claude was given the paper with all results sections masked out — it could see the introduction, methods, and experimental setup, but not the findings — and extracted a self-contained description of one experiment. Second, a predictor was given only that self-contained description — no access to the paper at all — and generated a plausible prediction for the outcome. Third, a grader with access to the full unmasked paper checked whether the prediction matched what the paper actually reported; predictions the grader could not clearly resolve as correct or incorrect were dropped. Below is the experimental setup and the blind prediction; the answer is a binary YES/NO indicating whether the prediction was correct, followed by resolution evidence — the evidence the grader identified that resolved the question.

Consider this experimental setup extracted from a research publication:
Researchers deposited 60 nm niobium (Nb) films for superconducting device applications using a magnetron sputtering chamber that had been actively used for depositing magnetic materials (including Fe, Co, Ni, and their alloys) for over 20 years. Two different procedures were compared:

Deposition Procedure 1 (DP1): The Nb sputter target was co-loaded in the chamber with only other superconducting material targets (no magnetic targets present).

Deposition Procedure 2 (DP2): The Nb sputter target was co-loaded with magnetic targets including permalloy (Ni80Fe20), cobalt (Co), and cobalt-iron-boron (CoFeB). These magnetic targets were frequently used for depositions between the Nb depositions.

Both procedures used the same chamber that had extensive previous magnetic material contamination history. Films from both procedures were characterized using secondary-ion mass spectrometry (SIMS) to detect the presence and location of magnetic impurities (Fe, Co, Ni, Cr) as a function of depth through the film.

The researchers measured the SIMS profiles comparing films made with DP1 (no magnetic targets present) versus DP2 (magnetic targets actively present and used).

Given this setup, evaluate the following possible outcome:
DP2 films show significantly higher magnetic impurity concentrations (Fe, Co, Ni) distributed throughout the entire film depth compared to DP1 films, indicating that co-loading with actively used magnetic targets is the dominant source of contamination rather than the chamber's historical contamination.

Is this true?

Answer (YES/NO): NO